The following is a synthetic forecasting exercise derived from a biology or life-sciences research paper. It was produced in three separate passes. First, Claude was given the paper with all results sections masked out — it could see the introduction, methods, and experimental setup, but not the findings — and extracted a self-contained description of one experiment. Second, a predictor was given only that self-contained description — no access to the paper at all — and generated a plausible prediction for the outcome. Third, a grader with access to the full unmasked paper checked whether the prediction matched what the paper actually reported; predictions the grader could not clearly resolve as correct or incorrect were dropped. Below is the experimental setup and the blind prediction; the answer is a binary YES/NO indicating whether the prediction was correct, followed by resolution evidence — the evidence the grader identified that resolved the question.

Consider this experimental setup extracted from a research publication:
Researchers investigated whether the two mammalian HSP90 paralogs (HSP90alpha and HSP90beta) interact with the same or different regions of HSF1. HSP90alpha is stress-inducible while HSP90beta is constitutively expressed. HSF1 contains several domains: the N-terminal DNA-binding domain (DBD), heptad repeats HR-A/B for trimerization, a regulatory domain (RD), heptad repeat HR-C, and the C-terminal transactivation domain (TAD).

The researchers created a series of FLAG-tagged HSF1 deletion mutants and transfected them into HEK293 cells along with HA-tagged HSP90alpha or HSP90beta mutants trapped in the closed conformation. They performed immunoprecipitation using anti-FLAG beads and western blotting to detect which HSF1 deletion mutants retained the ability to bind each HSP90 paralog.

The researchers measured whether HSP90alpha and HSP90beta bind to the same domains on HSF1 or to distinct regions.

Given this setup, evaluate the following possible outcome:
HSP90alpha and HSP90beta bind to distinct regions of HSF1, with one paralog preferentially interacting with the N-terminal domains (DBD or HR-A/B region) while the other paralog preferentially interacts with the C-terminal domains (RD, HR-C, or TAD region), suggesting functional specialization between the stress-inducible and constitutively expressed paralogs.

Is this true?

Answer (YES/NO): NO